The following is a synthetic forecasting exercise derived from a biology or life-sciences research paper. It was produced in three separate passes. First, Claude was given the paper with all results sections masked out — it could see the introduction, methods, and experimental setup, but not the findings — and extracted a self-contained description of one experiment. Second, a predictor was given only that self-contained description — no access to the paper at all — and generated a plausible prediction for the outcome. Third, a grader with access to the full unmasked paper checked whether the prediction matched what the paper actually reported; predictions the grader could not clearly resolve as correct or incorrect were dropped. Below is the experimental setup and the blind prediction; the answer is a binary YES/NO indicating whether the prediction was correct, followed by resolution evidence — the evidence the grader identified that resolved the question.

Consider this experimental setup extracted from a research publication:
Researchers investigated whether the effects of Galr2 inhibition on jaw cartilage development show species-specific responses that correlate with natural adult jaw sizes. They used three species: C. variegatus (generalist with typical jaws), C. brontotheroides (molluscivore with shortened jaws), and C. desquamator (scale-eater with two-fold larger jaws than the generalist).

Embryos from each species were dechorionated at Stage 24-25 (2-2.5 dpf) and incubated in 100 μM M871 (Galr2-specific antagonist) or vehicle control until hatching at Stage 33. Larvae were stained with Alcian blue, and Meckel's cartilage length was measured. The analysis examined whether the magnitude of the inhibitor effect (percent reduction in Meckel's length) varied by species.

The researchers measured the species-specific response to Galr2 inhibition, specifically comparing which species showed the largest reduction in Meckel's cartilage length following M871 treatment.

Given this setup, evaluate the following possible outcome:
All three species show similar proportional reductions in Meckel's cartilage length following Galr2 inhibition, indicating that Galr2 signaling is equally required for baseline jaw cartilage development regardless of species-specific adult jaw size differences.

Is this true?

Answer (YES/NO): NO